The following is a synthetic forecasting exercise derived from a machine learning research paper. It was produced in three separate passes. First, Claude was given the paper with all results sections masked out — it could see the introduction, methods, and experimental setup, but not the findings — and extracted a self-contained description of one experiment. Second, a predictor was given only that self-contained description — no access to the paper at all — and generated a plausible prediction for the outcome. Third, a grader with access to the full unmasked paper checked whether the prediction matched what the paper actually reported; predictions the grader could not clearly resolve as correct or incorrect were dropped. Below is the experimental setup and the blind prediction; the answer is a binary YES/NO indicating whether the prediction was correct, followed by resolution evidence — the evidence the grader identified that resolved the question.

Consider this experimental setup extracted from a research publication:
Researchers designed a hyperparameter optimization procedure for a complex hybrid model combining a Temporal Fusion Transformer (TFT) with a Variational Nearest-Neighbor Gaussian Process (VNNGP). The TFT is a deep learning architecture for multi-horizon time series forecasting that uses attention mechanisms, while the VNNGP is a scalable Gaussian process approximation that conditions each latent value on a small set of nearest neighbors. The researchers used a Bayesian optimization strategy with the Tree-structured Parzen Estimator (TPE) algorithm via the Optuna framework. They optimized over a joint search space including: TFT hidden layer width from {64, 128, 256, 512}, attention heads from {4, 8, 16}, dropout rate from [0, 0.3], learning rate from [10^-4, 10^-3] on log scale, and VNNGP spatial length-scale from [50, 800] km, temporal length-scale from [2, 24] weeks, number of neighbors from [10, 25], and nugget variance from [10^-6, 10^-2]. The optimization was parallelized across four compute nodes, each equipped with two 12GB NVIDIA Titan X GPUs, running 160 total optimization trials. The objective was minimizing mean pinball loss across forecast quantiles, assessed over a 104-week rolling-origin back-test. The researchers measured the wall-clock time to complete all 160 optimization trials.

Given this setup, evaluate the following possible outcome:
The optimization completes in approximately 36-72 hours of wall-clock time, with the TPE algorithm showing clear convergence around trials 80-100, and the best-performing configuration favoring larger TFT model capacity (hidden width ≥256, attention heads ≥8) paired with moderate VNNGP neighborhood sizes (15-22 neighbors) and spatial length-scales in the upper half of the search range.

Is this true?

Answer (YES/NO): NO